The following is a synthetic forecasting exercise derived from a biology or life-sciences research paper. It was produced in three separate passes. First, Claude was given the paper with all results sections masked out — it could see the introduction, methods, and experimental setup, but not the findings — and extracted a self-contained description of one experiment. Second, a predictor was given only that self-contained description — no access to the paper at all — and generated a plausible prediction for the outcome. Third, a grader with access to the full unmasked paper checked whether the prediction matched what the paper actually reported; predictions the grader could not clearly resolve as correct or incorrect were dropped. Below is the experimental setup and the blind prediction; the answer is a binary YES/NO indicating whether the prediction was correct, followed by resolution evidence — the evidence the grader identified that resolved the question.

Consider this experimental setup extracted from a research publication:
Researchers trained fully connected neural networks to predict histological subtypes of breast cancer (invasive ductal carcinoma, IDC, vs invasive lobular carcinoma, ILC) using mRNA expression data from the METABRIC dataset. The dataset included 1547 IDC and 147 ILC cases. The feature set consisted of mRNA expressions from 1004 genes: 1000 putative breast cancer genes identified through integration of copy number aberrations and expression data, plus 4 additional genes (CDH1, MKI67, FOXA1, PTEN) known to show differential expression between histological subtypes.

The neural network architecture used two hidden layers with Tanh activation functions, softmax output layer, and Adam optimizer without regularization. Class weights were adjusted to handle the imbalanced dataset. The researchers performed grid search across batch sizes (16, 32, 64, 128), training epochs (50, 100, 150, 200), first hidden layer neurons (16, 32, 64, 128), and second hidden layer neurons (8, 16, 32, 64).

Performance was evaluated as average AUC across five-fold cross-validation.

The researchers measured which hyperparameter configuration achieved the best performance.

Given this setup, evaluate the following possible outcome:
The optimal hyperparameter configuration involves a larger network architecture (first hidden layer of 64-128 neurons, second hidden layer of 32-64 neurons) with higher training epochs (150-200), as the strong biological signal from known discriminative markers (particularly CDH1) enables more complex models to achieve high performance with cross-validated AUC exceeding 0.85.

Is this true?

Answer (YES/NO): NO